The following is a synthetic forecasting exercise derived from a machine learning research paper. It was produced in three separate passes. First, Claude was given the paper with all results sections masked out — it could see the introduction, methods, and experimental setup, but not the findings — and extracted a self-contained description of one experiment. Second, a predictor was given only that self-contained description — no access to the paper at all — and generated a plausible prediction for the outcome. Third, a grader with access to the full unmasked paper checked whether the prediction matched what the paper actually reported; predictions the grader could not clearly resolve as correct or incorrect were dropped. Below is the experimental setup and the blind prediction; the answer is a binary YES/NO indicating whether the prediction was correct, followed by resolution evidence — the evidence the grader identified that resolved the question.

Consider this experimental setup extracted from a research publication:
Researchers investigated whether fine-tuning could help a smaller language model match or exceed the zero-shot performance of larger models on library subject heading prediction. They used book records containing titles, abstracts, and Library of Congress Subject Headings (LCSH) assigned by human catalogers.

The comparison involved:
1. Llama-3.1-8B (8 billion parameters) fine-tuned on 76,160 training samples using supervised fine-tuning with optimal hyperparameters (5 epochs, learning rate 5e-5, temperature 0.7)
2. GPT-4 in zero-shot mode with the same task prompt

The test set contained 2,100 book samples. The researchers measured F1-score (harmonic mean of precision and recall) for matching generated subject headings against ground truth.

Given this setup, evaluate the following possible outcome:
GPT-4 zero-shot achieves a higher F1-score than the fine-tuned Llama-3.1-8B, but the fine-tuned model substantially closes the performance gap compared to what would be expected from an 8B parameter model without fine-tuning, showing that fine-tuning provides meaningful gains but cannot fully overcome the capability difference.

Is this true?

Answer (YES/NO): NO